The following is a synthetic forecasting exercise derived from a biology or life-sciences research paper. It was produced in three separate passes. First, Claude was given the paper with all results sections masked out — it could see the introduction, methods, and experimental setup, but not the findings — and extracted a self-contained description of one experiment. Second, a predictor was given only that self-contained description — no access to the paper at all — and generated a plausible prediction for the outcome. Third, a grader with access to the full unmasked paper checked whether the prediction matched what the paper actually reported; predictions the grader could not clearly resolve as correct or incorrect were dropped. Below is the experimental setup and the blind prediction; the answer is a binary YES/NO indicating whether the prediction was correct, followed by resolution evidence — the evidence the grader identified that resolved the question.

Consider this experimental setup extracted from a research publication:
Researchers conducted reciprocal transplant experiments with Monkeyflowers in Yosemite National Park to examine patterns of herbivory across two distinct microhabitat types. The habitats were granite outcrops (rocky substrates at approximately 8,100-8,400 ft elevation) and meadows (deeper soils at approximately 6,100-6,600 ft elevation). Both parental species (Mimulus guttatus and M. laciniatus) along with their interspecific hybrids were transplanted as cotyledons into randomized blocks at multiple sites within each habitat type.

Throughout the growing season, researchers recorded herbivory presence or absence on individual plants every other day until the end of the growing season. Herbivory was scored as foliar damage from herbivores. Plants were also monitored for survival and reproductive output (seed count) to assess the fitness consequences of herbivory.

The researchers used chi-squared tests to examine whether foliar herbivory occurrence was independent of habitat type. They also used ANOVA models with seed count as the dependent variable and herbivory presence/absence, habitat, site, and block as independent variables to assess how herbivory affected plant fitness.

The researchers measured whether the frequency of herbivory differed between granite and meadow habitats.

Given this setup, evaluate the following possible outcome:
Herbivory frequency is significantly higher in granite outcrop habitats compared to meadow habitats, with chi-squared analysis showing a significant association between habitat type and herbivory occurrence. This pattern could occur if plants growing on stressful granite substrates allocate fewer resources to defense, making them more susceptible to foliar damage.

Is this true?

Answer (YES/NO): NO